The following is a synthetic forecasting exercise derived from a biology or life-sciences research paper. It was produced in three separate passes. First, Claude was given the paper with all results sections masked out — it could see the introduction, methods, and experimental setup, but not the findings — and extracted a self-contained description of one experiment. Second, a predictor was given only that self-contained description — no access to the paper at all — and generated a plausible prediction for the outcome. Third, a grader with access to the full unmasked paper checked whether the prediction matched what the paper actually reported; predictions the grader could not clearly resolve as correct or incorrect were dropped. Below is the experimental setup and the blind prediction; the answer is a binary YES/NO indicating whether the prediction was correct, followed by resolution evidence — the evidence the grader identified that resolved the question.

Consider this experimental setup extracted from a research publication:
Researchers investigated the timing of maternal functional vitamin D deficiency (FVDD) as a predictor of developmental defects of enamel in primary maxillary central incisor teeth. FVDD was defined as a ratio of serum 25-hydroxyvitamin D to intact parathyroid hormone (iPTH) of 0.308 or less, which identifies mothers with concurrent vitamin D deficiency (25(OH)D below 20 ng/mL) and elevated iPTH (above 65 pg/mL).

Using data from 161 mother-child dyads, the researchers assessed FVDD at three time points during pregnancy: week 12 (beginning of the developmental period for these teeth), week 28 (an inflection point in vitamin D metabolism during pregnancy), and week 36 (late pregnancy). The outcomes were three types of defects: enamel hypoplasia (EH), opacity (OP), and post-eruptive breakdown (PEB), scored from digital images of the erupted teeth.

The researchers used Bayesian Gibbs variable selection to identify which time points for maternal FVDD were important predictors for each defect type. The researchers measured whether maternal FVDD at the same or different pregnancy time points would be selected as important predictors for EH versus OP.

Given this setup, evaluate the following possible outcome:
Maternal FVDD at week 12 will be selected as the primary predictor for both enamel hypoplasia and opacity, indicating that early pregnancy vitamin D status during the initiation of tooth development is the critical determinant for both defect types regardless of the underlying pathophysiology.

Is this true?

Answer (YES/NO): NO